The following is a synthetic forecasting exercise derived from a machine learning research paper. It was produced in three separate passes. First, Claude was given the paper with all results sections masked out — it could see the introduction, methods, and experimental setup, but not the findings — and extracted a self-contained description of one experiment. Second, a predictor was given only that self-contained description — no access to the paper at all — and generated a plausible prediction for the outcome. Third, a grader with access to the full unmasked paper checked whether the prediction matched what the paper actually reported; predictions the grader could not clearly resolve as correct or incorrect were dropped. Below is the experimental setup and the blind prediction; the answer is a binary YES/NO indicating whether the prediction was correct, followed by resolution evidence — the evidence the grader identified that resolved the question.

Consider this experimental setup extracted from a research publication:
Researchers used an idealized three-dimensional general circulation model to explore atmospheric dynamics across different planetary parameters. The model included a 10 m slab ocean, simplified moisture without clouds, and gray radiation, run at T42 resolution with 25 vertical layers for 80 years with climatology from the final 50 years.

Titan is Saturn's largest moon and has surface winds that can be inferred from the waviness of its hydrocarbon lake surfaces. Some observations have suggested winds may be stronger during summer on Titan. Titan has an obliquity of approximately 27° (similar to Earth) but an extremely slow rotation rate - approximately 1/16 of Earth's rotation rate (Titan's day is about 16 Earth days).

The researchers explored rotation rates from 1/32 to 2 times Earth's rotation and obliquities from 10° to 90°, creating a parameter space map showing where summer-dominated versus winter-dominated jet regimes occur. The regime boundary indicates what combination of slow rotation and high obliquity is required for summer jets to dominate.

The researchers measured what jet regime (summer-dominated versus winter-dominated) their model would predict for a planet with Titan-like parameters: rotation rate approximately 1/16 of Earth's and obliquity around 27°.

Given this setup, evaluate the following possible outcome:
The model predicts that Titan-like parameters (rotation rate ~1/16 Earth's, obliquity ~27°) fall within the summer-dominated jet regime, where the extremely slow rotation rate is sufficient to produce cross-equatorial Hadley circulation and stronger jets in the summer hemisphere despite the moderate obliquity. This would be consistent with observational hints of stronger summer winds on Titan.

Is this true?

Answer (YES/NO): NO